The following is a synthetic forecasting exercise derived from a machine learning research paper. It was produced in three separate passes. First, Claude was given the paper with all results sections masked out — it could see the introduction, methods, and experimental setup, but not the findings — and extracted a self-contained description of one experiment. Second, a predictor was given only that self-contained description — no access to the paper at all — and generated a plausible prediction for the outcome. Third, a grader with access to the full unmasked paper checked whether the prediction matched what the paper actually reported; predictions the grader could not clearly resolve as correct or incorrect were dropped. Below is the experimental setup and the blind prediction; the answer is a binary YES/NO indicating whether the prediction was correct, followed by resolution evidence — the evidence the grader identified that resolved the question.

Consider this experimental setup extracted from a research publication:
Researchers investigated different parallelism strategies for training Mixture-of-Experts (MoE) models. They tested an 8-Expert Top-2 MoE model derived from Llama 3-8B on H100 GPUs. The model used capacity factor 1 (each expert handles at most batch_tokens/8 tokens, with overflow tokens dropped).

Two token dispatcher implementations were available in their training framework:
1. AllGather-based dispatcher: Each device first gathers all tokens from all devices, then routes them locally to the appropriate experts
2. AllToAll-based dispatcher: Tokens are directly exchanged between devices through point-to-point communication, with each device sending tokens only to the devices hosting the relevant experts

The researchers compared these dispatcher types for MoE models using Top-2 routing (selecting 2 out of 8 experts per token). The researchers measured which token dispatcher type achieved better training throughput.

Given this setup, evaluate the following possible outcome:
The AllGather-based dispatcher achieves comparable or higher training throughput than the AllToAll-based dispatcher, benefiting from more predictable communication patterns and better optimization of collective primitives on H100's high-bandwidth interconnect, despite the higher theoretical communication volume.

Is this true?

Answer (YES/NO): NO